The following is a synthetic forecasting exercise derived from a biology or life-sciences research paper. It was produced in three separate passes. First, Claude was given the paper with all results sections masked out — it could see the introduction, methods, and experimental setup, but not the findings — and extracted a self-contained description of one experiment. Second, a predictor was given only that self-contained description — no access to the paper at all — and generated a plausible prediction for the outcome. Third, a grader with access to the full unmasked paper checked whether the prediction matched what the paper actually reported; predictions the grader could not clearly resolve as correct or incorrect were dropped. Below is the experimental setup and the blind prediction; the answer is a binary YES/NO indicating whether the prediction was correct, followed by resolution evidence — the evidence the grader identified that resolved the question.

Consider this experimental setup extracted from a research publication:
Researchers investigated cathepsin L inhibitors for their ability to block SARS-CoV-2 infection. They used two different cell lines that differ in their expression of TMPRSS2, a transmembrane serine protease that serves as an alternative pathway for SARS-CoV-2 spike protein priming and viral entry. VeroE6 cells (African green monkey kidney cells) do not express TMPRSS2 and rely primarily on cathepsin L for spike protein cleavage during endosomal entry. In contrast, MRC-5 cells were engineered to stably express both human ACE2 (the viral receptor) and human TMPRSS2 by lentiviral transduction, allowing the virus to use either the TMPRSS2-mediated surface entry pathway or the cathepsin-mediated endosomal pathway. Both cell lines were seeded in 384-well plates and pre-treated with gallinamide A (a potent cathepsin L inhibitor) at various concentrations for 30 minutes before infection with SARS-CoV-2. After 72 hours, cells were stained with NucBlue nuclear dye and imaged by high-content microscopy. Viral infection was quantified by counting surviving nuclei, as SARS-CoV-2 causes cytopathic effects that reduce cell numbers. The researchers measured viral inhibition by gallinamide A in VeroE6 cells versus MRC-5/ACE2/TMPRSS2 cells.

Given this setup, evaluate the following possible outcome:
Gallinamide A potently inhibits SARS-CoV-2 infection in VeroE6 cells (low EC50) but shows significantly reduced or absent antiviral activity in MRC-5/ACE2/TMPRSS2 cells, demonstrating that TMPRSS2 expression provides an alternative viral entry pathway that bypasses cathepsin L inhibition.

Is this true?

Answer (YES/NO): NO